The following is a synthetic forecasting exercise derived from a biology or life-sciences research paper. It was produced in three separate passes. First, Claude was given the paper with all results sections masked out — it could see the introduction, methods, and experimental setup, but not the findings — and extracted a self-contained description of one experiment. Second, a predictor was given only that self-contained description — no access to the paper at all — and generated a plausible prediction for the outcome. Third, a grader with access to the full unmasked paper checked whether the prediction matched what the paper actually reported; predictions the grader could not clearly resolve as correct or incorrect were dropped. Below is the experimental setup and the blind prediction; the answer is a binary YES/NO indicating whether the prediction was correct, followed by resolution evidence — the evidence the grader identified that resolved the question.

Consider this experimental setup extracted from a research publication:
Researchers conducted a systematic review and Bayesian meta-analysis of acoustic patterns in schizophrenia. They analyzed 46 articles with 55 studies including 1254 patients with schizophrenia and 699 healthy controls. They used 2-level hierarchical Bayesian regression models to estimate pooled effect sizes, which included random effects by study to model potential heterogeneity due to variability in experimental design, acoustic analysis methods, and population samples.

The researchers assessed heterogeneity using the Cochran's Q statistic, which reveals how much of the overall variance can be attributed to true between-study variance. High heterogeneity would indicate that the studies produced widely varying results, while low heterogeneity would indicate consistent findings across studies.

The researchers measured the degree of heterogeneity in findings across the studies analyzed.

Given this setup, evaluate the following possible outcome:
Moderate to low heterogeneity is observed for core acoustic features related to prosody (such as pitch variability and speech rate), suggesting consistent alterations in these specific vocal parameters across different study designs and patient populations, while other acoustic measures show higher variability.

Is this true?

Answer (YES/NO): NO